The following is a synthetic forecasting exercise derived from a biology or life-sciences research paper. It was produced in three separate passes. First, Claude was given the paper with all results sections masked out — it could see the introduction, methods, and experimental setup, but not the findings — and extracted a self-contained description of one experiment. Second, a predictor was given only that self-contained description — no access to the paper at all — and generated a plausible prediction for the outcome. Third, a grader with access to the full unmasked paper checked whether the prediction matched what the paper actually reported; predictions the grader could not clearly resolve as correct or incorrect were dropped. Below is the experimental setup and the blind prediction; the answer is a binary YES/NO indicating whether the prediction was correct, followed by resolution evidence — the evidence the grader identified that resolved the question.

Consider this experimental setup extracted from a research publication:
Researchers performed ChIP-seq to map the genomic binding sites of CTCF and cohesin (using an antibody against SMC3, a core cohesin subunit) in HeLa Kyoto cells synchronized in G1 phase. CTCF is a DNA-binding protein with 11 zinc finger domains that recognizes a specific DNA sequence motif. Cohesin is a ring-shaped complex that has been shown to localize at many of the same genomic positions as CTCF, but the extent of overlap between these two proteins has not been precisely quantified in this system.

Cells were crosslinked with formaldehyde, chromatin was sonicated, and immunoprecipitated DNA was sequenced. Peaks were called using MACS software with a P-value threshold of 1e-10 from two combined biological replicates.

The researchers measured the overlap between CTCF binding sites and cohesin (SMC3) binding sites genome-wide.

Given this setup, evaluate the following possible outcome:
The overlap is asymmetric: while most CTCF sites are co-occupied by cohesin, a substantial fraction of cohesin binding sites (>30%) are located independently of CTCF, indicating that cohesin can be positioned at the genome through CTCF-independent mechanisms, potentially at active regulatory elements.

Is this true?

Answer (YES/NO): NO